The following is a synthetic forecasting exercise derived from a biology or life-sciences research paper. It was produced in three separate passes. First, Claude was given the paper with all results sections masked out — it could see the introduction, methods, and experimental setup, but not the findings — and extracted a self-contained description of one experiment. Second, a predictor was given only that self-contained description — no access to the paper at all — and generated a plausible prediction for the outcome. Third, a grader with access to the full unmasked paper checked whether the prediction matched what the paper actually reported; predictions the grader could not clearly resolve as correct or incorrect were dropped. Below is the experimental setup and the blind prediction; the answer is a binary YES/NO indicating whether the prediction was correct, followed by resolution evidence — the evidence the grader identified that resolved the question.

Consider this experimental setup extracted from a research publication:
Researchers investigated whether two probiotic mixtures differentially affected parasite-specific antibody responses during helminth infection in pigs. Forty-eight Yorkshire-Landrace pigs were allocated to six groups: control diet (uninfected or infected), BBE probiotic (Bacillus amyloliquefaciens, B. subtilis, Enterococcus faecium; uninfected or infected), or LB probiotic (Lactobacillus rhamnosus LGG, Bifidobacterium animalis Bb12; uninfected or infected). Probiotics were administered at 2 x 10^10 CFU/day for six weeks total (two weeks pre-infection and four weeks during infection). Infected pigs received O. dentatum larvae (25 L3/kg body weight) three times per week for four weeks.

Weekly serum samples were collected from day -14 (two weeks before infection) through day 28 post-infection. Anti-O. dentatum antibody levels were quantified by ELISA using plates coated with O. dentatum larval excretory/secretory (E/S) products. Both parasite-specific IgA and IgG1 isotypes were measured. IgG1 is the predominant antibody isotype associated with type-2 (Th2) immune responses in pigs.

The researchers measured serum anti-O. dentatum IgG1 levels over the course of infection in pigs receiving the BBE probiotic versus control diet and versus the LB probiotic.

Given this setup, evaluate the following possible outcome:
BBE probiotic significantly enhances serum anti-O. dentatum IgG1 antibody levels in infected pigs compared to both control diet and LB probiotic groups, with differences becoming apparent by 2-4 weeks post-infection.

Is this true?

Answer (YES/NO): NO